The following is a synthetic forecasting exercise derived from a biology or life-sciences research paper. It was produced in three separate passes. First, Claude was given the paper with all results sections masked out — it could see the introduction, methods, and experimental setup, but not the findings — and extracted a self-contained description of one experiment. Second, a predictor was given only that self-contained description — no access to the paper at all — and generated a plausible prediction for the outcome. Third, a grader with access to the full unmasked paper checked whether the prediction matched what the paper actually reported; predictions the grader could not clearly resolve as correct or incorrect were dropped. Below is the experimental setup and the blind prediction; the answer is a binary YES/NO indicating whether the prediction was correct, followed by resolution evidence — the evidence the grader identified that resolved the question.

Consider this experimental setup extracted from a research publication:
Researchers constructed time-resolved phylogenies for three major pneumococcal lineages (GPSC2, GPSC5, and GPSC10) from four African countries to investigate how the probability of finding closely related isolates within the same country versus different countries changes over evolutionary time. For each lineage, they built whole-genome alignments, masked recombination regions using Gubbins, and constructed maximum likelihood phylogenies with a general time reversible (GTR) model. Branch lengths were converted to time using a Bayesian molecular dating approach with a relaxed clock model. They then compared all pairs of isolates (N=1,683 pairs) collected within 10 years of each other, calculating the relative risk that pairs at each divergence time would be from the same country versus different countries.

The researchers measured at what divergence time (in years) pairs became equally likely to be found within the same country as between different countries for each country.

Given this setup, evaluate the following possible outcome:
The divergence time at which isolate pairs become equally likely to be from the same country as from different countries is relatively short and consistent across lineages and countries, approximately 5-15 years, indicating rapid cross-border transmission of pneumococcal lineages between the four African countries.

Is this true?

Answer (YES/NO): NO